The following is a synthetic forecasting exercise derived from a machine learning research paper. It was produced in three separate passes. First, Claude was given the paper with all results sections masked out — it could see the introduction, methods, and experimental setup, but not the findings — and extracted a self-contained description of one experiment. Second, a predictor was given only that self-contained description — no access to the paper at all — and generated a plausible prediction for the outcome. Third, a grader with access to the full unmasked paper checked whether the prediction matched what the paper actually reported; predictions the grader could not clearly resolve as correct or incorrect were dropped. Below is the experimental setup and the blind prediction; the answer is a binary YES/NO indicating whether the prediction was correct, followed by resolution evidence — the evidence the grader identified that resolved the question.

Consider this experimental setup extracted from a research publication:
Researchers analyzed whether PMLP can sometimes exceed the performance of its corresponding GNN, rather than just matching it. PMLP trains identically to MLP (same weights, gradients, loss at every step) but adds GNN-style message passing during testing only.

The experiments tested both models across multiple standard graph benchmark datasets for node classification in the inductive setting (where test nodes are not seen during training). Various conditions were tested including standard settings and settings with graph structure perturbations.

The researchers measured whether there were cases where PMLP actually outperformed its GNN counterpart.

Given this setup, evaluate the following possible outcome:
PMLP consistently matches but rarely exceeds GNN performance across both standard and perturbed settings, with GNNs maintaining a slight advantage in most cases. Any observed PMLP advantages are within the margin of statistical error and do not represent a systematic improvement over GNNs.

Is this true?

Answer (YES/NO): NO